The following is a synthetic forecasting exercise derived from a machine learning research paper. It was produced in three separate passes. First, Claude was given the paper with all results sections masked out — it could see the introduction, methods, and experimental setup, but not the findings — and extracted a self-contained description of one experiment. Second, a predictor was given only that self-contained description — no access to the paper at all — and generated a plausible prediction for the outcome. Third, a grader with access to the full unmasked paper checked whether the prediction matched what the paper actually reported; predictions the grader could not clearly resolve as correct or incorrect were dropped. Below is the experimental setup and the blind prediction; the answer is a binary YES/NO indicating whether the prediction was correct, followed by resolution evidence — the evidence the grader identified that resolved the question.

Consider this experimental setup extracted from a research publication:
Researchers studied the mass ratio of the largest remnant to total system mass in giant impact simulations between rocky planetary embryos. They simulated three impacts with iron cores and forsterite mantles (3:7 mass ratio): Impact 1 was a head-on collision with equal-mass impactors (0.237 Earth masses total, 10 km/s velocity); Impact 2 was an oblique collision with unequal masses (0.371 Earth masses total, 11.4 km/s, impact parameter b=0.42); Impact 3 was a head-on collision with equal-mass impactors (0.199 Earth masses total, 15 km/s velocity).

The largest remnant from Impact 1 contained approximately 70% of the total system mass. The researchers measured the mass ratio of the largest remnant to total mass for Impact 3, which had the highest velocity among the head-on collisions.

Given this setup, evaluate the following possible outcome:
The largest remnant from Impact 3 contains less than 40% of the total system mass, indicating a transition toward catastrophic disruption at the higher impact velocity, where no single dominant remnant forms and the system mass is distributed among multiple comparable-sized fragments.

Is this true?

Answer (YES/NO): NO